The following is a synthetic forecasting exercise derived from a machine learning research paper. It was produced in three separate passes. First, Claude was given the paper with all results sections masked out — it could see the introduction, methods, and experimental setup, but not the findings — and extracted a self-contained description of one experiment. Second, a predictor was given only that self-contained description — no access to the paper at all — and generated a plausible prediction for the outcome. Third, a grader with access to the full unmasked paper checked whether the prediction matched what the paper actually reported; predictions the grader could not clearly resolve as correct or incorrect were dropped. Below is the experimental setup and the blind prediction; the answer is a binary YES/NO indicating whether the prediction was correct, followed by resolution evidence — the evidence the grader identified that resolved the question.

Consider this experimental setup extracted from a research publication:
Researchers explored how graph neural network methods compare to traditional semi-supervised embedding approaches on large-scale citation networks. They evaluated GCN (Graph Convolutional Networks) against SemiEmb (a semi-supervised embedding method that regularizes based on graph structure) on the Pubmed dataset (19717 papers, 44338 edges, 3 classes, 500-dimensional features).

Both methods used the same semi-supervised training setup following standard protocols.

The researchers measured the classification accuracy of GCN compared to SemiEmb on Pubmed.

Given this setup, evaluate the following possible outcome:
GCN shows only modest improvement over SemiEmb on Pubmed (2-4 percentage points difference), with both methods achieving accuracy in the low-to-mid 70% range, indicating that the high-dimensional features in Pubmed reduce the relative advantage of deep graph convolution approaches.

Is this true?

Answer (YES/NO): NO